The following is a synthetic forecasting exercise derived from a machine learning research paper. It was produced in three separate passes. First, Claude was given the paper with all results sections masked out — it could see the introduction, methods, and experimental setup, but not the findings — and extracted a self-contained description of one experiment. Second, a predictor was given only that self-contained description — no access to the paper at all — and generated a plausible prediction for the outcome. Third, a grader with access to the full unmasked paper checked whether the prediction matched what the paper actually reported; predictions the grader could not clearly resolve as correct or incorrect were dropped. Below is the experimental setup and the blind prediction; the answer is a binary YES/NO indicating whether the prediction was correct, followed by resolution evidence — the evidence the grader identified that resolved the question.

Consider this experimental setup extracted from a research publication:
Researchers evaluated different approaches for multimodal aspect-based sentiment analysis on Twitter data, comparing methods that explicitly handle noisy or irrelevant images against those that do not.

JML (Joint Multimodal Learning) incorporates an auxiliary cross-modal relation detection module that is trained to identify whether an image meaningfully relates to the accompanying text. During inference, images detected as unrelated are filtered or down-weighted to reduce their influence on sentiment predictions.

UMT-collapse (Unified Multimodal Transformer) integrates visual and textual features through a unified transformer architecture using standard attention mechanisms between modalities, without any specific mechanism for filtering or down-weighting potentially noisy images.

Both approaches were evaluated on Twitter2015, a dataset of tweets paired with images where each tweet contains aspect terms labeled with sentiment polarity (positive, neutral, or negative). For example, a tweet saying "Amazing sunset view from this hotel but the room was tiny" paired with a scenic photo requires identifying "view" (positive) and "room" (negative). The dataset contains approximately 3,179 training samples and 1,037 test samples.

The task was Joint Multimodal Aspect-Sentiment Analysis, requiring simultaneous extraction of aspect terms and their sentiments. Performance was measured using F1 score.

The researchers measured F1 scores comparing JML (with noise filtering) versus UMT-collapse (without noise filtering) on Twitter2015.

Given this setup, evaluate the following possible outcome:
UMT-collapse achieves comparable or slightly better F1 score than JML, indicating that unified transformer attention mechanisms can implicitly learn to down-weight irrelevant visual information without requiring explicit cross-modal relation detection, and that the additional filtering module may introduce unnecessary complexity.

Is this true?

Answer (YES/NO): NO